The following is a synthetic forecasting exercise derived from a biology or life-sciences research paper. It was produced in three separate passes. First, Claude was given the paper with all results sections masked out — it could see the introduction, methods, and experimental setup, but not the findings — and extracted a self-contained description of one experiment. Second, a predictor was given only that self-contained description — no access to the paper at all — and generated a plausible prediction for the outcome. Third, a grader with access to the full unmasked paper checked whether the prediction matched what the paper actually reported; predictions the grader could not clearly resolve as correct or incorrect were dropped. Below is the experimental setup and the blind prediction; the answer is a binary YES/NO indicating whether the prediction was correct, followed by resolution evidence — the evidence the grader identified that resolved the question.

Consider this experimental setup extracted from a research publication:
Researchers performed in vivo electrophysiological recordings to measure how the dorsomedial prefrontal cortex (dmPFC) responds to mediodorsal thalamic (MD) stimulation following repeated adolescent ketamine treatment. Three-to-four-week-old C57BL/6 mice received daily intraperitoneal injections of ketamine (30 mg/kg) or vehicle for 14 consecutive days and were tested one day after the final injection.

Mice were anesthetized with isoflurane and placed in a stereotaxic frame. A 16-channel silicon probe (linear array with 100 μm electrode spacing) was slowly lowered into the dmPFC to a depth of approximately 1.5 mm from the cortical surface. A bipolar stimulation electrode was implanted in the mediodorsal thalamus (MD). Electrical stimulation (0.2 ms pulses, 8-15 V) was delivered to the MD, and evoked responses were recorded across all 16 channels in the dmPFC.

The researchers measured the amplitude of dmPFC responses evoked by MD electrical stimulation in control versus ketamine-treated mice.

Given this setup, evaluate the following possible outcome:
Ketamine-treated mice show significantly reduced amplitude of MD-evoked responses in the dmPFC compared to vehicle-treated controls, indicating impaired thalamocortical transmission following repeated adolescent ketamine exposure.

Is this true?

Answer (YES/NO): NO